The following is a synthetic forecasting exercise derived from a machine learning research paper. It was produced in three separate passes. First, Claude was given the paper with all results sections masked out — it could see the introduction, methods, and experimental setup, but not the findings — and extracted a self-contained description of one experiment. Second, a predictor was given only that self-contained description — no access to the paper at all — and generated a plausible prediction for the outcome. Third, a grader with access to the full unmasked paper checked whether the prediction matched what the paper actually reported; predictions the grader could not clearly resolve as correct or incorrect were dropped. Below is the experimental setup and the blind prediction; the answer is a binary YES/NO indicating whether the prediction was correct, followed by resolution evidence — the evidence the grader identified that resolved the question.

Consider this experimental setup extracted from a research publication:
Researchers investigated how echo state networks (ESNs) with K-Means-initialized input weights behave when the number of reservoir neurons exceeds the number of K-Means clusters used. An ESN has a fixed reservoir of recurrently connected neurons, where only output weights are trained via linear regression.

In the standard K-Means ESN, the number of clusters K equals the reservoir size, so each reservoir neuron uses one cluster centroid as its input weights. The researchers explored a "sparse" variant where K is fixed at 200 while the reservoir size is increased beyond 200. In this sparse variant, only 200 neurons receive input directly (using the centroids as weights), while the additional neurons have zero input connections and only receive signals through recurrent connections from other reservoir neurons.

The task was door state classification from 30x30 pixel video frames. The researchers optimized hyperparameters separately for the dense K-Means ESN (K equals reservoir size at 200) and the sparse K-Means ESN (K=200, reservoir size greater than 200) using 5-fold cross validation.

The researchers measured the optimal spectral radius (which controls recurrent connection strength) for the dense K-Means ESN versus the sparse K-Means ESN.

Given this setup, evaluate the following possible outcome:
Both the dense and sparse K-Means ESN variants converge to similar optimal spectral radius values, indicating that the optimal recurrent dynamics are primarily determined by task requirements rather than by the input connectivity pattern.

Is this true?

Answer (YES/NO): NO